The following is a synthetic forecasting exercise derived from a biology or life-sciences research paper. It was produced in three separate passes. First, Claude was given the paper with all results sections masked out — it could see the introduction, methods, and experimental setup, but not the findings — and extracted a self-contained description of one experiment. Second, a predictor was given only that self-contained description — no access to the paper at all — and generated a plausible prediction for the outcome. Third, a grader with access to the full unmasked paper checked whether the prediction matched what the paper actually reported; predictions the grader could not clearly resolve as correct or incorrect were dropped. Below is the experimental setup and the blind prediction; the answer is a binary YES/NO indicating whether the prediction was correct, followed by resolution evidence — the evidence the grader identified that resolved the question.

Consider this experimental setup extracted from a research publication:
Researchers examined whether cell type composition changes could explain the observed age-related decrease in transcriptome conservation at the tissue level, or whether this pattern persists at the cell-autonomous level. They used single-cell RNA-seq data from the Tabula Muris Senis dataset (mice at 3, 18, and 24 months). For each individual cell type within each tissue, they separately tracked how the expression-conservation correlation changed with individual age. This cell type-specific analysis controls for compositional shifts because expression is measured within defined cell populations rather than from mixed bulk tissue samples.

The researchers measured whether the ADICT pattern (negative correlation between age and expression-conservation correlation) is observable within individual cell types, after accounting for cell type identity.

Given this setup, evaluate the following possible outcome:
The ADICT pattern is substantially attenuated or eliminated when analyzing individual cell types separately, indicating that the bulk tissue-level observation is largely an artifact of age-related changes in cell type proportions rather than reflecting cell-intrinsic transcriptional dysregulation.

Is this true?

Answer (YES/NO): NO